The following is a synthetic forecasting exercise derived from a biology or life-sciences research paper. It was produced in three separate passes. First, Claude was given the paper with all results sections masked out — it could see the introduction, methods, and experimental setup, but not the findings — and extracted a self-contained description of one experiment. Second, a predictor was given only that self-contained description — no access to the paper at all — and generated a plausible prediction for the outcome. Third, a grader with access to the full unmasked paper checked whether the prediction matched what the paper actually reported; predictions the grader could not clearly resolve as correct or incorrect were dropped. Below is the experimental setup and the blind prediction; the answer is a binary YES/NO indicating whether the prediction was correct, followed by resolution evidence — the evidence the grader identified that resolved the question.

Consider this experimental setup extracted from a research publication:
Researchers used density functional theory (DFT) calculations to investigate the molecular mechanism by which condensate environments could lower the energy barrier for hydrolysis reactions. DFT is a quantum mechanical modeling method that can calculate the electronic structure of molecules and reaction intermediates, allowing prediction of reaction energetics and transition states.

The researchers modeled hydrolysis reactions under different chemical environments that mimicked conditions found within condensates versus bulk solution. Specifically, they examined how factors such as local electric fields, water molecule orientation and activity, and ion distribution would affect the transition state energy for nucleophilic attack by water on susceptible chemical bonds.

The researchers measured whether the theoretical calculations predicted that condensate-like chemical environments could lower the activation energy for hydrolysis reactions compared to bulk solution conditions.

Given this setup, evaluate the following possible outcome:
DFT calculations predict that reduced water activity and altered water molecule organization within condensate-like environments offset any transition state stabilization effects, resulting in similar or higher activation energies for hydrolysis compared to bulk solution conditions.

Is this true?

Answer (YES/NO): NO